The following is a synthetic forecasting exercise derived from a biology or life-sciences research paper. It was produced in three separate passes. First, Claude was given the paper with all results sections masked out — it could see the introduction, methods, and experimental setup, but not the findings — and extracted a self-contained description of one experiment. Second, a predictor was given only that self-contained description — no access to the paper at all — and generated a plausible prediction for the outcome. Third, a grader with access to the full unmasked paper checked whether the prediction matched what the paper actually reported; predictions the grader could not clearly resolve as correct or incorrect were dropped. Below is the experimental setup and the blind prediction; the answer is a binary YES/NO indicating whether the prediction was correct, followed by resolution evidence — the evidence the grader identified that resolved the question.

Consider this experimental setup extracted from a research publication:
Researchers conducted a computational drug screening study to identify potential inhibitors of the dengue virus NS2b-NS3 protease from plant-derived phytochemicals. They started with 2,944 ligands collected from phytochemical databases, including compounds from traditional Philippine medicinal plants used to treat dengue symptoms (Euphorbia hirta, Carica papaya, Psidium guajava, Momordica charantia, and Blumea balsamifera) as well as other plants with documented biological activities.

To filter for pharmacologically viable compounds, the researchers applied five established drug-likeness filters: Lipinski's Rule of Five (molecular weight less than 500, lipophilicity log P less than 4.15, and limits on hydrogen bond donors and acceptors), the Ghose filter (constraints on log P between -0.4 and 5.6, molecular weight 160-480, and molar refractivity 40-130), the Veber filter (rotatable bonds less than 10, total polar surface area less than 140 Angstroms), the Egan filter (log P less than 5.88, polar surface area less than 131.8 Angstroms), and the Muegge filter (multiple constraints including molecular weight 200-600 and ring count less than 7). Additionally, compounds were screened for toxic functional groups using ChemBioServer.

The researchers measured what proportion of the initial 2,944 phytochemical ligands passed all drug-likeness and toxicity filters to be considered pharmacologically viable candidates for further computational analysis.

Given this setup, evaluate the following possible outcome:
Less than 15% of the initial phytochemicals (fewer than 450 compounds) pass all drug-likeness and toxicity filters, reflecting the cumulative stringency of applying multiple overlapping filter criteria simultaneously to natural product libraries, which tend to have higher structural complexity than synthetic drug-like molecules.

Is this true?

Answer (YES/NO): NO